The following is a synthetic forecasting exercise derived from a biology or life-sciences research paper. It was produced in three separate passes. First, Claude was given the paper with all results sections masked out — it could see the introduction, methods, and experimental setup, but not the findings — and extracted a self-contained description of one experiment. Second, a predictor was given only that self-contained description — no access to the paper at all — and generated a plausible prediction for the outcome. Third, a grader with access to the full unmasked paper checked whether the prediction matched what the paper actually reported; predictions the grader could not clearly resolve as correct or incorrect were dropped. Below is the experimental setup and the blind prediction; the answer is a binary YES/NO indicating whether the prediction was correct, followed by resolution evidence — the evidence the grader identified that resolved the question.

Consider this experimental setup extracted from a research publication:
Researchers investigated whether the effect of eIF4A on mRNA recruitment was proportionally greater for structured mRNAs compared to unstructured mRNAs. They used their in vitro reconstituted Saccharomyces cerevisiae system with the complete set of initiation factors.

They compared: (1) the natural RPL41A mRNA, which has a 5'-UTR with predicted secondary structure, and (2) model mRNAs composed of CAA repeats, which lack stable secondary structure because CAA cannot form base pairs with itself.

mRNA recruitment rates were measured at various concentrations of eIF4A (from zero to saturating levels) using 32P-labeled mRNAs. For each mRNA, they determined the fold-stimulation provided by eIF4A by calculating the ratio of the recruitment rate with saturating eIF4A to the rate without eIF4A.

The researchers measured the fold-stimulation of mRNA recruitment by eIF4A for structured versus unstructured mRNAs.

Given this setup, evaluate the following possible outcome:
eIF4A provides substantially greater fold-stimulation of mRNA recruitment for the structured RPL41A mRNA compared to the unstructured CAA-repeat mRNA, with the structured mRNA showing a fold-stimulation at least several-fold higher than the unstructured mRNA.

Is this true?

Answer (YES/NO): YES